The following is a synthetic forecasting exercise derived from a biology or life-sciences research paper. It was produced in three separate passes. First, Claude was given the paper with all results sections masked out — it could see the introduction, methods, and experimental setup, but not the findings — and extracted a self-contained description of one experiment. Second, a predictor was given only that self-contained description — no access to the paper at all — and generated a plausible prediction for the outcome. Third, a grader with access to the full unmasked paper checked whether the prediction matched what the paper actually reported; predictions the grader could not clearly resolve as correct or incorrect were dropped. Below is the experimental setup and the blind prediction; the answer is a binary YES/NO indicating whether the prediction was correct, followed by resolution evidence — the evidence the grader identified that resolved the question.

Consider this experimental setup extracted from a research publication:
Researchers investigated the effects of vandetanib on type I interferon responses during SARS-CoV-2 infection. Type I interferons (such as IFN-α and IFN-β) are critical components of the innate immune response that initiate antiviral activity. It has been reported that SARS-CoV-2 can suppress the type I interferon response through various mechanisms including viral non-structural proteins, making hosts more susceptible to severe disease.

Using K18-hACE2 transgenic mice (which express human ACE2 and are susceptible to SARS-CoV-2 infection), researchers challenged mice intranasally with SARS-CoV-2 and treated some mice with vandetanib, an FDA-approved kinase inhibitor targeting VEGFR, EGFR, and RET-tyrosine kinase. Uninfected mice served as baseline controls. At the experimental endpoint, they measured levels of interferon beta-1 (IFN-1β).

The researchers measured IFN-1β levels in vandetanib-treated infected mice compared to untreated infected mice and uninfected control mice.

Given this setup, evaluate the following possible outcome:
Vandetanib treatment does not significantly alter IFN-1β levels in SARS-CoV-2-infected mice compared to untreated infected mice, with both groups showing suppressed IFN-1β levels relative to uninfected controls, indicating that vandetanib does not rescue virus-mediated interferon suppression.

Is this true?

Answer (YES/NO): NO